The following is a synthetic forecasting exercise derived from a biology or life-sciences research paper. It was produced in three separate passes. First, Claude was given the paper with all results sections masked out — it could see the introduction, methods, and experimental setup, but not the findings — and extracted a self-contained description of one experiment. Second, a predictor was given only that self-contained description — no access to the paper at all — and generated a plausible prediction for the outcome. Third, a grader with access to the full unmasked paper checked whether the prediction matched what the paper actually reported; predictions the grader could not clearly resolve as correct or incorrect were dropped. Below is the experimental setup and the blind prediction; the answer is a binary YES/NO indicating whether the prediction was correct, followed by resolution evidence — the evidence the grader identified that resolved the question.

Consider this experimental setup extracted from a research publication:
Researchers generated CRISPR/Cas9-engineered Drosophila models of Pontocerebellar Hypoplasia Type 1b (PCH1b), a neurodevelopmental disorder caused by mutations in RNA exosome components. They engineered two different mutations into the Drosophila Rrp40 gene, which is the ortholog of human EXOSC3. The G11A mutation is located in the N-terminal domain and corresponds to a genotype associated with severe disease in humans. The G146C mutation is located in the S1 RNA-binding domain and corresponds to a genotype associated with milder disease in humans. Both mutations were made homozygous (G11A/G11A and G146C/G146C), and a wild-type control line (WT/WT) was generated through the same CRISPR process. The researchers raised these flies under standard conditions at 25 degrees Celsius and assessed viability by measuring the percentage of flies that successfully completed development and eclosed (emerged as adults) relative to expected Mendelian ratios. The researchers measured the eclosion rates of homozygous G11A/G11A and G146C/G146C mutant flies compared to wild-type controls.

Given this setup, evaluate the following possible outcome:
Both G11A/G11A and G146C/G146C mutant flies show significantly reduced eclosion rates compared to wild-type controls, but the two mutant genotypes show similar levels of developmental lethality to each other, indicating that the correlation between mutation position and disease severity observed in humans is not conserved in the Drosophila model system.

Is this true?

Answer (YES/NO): NO